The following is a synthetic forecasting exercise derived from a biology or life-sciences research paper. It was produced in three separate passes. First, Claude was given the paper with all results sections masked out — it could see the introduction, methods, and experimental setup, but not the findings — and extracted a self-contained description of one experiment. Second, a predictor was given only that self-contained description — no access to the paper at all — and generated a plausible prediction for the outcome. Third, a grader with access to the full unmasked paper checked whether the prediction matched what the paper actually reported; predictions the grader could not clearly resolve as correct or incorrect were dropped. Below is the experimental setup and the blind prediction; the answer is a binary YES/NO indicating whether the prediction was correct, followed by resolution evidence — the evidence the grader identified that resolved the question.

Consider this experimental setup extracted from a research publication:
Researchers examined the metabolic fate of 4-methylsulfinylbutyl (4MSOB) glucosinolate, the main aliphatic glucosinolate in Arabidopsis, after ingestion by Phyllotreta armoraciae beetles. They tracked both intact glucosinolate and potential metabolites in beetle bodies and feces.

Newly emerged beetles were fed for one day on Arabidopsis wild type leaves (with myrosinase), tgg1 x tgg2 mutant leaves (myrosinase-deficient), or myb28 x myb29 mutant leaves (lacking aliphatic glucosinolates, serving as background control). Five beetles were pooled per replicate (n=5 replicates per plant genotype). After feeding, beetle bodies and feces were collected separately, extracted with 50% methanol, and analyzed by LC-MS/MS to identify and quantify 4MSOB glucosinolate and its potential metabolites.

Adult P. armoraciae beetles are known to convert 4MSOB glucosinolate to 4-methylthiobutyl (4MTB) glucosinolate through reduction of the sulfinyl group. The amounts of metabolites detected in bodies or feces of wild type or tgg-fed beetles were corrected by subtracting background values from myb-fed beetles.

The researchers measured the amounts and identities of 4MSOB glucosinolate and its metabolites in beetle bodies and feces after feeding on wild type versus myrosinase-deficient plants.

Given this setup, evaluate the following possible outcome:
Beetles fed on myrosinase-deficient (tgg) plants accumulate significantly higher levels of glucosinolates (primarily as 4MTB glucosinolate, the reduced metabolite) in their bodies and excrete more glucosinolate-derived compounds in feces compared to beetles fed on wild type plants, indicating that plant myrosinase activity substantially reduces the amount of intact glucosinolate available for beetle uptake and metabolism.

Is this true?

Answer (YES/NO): NO